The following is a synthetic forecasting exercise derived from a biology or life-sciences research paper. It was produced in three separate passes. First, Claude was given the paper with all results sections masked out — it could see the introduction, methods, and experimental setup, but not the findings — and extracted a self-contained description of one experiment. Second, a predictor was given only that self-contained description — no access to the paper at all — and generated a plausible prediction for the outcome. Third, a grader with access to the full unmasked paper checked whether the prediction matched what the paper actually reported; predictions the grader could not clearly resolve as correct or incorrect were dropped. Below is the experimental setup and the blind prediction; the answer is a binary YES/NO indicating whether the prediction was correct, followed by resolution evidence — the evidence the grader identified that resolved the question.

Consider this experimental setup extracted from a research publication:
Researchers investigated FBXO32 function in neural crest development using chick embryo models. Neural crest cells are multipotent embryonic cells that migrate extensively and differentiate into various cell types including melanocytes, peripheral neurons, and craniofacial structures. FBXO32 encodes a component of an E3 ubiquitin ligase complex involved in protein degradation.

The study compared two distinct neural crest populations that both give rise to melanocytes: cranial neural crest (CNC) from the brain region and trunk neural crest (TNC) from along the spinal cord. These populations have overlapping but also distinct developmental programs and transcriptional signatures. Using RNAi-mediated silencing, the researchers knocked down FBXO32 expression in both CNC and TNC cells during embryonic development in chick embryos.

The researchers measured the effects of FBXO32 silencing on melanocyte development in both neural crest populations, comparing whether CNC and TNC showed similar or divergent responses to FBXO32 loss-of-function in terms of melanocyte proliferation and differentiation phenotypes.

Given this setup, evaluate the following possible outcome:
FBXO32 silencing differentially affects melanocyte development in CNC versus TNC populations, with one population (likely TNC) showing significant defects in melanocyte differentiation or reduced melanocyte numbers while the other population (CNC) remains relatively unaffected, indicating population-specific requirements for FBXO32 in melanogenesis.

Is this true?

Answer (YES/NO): NO